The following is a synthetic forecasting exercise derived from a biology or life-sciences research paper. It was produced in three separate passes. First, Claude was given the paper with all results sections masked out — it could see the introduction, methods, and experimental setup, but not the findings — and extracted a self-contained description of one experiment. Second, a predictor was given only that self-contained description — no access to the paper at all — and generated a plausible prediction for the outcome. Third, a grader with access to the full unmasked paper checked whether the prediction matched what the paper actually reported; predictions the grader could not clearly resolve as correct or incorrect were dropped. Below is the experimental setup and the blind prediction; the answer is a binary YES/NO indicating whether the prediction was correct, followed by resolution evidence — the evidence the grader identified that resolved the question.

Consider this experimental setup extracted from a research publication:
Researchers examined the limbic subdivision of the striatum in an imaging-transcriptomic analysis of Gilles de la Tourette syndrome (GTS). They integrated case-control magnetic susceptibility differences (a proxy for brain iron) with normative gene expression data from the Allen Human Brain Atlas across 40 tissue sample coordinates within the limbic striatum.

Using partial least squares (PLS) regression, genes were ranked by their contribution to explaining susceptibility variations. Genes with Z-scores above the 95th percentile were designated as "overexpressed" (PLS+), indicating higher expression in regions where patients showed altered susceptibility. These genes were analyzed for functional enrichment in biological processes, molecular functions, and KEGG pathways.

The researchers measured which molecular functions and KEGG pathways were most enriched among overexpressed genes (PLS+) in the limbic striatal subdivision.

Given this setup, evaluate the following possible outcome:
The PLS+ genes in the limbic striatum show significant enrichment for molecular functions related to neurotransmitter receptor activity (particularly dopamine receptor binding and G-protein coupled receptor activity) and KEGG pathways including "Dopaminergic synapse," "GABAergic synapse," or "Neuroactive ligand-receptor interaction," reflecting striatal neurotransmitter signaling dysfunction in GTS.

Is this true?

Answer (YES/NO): NO